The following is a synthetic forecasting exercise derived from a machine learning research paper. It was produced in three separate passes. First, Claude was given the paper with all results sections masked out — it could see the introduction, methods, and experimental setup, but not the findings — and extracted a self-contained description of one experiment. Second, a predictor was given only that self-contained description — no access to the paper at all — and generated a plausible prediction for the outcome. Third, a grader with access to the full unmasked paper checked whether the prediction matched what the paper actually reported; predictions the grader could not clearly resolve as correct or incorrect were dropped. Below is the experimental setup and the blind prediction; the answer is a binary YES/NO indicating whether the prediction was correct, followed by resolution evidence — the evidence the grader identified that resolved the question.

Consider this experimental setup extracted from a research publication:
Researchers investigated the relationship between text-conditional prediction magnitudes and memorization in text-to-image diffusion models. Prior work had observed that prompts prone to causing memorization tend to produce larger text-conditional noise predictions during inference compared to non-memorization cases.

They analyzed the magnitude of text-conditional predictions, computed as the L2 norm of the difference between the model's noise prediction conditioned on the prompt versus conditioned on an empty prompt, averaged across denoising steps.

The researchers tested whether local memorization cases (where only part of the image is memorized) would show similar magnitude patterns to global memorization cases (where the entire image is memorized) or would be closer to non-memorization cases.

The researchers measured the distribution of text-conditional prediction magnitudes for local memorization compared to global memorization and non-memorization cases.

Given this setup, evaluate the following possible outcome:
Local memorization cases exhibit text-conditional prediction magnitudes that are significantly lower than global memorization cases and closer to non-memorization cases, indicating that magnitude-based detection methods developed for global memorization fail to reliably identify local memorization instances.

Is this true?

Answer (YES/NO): YES